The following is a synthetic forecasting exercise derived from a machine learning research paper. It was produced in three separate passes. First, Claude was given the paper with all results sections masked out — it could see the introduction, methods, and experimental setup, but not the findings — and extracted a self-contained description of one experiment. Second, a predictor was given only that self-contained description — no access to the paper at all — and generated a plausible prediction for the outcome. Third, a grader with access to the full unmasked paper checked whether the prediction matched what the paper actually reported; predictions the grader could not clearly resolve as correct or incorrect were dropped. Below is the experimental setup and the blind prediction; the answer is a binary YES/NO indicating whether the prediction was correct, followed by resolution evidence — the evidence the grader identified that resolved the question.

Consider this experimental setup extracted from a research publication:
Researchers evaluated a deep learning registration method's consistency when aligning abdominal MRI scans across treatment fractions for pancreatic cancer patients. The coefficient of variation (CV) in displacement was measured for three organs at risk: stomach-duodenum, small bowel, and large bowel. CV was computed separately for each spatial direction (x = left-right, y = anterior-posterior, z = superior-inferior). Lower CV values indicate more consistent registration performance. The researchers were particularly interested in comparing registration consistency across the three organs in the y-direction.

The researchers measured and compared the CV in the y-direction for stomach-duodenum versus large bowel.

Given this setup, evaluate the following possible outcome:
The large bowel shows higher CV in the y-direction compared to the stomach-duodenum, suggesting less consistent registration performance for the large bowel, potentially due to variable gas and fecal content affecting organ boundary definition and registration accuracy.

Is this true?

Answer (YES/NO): YES